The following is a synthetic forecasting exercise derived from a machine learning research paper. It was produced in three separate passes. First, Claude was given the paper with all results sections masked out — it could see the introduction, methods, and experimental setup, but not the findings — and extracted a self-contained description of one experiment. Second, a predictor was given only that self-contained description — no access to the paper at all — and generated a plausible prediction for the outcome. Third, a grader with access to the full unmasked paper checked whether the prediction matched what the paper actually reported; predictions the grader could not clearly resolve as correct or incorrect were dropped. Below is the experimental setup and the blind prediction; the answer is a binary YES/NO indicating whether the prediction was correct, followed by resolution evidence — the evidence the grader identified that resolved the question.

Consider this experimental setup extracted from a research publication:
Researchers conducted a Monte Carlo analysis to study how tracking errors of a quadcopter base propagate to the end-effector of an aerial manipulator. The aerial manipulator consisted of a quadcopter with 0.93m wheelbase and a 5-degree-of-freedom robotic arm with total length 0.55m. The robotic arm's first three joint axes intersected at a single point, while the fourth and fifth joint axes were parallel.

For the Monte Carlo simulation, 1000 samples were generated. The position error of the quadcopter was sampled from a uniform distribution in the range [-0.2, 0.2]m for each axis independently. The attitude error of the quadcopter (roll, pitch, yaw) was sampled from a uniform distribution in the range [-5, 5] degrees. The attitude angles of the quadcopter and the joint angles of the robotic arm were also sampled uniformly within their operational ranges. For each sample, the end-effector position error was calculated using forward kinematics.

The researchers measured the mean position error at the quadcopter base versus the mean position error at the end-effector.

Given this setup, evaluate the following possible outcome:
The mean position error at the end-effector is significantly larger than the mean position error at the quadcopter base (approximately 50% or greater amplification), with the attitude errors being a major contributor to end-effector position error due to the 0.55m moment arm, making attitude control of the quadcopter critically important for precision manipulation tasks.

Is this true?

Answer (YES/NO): NO